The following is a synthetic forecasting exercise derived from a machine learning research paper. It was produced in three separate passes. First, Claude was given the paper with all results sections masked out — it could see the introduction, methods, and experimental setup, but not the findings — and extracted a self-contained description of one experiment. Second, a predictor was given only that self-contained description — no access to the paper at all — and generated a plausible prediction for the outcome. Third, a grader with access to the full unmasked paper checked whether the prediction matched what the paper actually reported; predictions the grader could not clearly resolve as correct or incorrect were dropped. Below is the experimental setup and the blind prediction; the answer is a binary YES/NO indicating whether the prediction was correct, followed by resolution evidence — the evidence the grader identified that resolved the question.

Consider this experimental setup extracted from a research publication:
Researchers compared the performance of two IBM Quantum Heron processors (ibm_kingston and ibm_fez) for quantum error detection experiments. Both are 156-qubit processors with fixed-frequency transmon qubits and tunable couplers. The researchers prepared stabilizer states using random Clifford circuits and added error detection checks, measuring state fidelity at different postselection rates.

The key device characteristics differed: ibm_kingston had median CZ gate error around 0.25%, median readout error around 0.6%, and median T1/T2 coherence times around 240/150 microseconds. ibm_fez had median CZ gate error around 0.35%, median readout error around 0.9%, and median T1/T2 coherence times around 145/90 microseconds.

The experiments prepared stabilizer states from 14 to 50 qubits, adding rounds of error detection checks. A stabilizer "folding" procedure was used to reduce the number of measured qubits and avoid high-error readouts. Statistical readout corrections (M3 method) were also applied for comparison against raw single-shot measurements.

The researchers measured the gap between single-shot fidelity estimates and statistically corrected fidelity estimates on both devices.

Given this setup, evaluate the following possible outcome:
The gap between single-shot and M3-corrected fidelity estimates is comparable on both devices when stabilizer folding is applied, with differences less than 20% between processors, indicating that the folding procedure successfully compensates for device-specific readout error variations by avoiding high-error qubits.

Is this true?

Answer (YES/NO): NO